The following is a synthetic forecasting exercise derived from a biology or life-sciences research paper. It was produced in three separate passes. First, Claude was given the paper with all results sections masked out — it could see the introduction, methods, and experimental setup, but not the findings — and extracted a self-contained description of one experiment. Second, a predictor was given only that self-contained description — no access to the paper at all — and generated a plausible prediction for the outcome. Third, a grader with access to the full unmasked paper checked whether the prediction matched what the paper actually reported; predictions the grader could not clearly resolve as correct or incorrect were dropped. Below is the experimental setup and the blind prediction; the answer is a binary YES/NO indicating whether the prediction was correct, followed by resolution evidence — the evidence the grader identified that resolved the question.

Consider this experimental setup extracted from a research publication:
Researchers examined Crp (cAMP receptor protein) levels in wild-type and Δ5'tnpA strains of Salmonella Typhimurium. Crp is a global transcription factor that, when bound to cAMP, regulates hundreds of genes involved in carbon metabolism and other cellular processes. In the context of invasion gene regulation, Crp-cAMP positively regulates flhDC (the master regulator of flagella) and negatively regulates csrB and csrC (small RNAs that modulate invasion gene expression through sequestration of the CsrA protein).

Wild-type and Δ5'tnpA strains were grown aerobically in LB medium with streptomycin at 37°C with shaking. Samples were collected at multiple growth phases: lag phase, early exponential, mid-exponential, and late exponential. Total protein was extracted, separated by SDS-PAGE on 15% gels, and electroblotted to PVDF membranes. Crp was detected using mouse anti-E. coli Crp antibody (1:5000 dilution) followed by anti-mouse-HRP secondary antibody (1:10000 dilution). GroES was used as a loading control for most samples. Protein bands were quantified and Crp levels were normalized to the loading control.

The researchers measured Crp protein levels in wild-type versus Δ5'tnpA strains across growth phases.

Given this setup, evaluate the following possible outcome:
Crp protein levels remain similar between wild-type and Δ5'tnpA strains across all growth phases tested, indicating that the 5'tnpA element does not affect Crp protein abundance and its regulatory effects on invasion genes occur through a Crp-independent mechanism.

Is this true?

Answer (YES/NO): NO